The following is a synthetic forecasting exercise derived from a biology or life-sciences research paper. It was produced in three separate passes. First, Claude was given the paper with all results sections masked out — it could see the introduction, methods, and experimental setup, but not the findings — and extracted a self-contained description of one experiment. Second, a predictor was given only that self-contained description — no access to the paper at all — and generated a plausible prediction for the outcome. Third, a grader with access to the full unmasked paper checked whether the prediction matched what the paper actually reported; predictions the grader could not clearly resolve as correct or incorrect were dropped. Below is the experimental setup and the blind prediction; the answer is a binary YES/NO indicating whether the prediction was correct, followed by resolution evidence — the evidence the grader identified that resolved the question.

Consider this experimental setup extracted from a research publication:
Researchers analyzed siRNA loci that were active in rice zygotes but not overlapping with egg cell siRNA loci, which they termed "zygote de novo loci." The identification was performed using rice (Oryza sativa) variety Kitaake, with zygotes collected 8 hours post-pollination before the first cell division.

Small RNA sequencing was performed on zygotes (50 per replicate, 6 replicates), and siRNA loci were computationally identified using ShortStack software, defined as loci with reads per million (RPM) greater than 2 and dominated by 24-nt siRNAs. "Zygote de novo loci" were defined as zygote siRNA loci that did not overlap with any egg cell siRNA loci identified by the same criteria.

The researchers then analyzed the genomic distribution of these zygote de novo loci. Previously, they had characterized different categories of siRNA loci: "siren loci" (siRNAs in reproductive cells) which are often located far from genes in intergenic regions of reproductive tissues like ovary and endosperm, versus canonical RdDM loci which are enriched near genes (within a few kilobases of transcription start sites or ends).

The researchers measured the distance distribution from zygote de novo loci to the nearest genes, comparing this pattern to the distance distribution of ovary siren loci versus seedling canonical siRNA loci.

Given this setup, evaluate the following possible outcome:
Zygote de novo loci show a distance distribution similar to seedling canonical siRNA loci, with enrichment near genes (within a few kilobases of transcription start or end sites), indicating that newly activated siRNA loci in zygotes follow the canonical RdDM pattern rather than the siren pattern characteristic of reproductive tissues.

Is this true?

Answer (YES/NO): YES